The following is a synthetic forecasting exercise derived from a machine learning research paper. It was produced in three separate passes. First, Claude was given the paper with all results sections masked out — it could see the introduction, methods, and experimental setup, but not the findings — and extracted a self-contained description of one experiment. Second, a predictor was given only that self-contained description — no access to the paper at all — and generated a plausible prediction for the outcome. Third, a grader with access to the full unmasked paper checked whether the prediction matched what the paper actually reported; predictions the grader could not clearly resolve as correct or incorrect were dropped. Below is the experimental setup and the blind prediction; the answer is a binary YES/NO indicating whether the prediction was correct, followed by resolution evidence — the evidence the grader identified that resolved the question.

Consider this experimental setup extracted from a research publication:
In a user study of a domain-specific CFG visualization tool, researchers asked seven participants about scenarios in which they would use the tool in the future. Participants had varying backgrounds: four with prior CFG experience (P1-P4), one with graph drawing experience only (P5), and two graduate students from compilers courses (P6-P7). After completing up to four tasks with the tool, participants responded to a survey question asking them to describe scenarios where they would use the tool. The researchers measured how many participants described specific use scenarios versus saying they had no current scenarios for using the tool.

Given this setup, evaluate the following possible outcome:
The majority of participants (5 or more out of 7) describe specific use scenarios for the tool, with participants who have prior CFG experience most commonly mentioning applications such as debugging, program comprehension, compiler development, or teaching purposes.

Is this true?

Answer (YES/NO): NO